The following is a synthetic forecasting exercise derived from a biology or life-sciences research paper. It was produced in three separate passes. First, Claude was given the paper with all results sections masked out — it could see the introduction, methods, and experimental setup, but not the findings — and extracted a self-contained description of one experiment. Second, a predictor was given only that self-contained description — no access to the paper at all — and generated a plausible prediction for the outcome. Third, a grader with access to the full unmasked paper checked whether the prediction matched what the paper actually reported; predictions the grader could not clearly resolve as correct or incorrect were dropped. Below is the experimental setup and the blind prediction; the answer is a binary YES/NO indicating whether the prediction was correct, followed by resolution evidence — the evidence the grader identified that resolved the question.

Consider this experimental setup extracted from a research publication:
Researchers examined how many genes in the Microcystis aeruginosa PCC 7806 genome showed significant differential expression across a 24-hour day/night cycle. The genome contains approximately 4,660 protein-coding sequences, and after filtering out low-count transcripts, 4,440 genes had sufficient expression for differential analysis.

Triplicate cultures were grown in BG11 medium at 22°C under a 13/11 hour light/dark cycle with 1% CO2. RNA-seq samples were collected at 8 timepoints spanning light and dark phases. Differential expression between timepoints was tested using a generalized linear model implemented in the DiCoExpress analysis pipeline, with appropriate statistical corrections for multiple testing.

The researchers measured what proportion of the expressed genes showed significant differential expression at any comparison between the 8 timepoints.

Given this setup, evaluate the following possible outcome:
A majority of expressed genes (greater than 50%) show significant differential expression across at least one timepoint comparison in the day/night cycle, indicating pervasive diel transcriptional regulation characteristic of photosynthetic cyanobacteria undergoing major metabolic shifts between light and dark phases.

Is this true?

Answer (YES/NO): NO